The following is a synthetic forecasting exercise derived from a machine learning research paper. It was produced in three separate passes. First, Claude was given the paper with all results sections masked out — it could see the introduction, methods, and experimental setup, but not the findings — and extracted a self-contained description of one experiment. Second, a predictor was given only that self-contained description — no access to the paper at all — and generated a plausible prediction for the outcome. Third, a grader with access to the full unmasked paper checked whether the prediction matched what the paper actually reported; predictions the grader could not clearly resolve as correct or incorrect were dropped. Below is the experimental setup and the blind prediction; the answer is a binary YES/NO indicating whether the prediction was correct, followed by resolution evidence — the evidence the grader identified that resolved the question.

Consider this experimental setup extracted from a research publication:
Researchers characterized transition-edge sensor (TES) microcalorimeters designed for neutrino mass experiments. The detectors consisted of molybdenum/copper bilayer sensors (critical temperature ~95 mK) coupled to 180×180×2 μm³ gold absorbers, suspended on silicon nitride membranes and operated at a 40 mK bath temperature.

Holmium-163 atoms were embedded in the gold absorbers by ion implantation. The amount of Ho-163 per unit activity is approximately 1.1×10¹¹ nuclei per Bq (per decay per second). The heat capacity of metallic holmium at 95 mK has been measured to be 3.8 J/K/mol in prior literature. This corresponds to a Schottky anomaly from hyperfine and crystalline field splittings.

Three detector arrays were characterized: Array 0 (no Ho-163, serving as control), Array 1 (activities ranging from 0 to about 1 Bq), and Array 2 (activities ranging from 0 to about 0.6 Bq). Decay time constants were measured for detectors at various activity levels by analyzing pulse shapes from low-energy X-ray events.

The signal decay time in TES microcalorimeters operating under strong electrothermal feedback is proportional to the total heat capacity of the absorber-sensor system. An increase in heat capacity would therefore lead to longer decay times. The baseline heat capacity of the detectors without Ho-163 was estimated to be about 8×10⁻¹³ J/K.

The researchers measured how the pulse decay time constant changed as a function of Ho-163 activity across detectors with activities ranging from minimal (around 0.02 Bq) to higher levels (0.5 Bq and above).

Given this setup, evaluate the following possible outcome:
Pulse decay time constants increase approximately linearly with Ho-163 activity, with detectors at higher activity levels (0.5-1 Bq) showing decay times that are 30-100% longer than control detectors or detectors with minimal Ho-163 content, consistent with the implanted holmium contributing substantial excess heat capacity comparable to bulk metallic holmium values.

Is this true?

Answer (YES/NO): YES